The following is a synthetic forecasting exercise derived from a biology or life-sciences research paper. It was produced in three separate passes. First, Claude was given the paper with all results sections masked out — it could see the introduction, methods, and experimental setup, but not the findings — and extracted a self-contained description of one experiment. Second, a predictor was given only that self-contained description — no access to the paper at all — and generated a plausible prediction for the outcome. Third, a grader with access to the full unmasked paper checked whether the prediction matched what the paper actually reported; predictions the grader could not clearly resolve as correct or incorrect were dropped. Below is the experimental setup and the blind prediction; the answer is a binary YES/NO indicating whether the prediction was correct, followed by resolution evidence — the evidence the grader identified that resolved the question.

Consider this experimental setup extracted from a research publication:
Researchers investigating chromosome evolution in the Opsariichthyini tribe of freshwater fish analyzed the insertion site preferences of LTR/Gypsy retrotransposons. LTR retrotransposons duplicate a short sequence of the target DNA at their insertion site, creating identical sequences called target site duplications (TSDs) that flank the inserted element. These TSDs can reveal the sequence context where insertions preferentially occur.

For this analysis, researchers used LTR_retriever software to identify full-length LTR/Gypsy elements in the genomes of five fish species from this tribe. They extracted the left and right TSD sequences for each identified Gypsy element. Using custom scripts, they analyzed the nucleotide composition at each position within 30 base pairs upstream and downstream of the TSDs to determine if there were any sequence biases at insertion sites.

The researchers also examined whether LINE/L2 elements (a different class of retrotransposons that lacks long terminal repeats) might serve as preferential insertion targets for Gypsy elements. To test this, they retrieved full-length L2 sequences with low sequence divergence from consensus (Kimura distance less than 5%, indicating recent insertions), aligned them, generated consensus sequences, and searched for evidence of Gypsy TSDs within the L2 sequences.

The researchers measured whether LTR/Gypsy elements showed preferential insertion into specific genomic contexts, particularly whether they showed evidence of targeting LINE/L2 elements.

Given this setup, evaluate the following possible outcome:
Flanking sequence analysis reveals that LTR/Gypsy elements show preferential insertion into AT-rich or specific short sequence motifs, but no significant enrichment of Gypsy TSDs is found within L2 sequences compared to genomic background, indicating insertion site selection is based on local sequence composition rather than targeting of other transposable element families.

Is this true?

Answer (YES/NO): NO